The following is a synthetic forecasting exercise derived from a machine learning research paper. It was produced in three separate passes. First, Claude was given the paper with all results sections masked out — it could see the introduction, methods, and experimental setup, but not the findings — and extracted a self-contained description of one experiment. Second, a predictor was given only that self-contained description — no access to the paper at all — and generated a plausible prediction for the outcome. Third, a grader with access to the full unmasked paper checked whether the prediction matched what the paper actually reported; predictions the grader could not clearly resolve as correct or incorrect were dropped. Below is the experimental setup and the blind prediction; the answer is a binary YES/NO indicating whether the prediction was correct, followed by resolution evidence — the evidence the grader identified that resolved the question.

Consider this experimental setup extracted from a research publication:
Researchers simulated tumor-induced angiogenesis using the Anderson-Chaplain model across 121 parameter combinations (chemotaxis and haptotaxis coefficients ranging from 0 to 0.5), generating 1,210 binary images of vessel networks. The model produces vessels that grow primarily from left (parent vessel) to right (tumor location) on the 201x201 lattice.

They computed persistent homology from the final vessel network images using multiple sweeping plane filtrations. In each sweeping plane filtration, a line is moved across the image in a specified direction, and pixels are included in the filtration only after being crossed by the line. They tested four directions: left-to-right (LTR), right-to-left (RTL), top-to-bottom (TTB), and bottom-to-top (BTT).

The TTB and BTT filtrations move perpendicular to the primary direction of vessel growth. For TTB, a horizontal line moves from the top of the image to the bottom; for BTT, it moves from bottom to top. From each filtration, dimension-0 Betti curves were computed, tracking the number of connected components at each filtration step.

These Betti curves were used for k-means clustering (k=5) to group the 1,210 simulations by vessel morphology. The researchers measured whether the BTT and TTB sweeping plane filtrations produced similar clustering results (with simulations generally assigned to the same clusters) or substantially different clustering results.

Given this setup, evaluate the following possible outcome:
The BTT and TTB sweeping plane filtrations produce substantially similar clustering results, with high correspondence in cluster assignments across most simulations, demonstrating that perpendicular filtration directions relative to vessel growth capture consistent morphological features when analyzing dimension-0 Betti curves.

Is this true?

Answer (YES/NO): YES